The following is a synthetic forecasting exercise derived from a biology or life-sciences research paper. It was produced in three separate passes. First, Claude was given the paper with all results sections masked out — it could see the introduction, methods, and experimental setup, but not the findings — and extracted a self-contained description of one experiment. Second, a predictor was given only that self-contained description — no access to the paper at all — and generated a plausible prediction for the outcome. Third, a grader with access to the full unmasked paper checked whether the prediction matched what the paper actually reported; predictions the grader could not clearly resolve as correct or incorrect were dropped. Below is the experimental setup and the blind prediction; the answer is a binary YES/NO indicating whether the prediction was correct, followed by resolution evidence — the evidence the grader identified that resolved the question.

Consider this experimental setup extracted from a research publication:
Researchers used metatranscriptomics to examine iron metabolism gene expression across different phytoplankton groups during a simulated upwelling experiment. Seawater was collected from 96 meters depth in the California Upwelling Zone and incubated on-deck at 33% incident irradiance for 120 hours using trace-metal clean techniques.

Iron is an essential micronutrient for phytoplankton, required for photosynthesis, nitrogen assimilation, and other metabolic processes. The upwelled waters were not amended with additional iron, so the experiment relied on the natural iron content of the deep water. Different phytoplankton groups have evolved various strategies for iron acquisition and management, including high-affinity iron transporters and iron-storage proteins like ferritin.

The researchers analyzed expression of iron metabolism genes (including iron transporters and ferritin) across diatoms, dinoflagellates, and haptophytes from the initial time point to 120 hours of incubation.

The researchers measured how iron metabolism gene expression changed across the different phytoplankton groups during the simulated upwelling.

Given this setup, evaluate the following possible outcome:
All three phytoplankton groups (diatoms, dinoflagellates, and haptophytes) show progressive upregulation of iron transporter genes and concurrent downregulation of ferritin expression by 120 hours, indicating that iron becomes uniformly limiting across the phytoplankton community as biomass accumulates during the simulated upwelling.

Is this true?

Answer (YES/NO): NO